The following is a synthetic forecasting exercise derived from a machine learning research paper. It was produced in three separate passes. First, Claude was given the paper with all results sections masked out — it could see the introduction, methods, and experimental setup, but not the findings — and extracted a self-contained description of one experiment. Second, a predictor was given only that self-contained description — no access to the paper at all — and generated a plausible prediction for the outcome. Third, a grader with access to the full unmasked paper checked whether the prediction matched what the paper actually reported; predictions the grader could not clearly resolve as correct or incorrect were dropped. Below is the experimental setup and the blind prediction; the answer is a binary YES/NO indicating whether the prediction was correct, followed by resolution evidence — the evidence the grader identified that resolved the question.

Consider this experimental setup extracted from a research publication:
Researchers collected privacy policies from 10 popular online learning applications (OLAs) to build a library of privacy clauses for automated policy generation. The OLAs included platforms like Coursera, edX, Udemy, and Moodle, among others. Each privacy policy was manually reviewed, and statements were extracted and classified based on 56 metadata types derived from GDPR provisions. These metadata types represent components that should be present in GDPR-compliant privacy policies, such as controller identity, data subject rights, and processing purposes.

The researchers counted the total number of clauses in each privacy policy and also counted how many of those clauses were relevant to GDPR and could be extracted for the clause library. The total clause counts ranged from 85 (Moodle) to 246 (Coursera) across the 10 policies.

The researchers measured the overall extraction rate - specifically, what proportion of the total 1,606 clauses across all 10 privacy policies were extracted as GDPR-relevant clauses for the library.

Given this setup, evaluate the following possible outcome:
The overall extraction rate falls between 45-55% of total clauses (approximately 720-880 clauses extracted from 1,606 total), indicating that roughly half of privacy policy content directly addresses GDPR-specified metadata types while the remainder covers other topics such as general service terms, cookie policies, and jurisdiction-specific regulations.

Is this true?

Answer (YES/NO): NO